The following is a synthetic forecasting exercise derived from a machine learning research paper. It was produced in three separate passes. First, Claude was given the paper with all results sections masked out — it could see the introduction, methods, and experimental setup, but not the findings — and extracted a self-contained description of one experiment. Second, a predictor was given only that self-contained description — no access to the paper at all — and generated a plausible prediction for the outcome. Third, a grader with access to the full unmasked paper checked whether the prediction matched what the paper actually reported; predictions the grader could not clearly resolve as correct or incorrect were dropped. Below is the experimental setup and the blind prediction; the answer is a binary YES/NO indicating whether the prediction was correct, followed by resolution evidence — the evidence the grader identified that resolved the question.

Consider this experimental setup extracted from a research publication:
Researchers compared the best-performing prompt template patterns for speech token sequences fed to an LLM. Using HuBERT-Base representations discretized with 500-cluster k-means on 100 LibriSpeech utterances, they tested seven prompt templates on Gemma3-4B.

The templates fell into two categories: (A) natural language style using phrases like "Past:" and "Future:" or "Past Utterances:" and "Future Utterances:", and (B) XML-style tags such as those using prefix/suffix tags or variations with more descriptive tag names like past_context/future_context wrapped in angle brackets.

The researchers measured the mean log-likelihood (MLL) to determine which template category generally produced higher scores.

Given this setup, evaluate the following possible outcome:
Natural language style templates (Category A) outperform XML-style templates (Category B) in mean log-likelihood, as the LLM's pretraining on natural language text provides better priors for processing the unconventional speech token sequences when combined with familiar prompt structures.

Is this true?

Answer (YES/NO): NO